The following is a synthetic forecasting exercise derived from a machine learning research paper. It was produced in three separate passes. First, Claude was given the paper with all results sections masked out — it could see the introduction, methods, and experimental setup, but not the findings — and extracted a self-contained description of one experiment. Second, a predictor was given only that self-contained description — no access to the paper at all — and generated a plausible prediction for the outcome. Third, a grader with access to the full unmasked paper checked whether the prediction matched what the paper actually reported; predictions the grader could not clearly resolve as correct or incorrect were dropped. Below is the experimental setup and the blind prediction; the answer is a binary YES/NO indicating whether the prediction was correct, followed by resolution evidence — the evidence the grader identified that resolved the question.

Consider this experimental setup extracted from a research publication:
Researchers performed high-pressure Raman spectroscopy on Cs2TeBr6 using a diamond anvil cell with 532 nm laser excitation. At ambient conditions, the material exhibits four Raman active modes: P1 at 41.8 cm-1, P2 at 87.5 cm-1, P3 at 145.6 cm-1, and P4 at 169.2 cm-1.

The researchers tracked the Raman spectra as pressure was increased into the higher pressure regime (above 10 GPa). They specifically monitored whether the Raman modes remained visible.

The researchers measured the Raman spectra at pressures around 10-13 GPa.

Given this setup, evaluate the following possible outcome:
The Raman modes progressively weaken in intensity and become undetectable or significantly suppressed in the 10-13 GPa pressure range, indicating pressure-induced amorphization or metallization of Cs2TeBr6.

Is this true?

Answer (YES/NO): YES